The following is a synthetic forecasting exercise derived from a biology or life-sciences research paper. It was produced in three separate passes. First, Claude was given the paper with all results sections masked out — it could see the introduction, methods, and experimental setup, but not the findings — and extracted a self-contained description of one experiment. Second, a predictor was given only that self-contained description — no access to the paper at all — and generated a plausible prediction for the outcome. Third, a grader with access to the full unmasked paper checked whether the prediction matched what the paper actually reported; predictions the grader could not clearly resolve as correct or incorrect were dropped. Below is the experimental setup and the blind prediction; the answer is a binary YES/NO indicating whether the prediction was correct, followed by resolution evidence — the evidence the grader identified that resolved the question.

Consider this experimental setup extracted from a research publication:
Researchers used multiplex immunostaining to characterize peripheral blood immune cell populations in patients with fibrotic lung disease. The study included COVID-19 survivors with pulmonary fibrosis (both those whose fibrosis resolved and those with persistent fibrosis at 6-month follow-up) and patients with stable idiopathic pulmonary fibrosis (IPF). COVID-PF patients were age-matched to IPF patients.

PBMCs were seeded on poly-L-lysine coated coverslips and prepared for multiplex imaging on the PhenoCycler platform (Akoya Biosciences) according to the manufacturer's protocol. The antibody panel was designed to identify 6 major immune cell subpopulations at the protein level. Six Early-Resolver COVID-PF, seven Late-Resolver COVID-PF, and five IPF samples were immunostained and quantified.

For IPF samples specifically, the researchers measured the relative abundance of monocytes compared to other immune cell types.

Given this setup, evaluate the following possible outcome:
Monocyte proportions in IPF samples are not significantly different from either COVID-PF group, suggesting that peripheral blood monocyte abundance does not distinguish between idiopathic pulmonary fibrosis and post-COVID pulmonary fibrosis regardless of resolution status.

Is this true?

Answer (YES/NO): NO